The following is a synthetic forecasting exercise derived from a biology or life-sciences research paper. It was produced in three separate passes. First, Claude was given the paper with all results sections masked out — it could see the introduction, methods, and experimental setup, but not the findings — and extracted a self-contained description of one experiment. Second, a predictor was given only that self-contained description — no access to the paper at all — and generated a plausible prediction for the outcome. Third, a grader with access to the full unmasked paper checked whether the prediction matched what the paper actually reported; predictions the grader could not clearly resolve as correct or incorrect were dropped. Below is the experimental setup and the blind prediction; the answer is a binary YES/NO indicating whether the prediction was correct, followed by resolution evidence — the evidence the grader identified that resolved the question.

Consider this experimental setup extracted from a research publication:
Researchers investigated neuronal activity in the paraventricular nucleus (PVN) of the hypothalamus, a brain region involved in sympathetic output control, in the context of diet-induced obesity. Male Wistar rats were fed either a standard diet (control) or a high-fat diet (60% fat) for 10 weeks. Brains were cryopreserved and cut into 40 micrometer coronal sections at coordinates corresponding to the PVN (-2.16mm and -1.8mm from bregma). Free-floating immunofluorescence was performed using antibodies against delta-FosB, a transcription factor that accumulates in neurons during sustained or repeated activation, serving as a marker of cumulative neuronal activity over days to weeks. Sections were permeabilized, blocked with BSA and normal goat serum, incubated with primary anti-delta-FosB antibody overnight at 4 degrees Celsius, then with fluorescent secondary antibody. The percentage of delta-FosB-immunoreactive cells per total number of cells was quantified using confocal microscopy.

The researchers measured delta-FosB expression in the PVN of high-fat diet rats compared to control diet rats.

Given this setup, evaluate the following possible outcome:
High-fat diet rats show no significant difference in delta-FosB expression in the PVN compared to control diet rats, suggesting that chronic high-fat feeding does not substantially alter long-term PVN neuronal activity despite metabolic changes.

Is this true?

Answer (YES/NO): NO